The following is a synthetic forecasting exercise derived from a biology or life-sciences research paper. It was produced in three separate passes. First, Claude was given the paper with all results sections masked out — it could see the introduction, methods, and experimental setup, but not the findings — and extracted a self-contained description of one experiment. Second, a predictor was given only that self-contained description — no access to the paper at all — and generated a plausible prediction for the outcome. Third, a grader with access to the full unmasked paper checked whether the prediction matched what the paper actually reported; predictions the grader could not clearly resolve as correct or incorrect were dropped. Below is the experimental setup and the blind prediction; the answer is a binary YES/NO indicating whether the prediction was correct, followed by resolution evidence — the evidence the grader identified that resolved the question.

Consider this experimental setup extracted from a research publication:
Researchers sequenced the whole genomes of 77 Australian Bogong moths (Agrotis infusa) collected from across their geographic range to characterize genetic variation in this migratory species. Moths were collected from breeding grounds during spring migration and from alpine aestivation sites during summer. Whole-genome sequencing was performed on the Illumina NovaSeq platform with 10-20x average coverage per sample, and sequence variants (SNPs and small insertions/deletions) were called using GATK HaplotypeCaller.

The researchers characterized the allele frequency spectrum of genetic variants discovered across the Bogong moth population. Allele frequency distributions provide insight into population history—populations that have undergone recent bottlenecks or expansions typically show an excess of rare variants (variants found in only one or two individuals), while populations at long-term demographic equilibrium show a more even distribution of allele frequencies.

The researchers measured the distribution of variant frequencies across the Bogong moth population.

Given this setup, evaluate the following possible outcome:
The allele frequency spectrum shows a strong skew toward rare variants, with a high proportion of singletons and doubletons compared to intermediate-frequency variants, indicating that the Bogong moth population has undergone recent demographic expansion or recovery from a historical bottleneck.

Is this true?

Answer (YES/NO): YES